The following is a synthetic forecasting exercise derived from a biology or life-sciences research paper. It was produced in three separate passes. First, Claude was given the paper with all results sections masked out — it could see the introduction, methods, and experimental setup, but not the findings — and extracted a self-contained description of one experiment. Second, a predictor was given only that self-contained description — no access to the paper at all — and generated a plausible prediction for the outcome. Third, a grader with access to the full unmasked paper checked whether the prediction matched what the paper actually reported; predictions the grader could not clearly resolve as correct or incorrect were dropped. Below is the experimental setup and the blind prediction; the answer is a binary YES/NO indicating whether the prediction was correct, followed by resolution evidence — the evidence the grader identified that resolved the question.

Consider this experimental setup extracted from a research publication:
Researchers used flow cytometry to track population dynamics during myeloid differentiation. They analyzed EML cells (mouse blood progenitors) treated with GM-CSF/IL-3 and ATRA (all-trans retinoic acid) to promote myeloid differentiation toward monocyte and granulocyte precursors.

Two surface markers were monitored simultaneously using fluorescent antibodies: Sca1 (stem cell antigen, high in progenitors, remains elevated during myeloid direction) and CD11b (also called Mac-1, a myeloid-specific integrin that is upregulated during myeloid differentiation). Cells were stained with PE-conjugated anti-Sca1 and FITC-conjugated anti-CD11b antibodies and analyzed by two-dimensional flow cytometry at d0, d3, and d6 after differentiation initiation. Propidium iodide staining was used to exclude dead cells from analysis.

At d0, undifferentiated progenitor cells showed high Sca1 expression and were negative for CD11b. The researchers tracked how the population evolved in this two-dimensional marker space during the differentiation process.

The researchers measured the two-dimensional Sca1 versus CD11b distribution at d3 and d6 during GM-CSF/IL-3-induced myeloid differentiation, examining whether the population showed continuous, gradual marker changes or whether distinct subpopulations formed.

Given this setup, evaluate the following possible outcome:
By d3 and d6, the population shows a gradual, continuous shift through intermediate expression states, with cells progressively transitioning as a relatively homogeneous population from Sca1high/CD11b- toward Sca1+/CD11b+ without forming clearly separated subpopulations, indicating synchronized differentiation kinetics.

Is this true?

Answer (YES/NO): NO